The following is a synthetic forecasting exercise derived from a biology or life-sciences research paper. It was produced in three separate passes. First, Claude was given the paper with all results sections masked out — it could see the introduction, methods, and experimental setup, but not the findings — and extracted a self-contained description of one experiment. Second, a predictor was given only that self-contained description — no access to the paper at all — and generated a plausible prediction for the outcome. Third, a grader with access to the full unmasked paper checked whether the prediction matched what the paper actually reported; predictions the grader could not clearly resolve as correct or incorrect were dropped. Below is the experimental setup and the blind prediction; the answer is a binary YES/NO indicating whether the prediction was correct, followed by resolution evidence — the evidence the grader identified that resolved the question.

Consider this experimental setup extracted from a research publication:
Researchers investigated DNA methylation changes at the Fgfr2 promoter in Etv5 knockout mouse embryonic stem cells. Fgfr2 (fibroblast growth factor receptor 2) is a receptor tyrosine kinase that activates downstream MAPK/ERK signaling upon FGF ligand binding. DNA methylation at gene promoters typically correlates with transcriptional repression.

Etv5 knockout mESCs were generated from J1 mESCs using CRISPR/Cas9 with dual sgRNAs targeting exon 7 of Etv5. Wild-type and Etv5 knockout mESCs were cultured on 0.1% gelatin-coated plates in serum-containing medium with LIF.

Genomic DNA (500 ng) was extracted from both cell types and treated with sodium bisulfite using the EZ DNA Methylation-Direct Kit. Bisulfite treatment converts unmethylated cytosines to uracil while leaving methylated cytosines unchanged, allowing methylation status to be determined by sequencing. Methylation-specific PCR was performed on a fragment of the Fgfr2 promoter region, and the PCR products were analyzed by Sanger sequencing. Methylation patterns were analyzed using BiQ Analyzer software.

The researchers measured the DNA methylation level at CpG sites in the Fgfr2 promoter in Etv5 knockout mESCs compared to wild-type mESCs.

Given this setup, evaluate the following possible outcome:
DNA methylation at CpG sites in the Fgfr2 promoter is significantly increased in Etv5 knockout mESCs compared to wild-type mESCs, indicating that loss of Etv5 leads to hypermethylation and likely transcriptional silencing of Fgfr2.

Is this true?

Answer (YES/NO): YES